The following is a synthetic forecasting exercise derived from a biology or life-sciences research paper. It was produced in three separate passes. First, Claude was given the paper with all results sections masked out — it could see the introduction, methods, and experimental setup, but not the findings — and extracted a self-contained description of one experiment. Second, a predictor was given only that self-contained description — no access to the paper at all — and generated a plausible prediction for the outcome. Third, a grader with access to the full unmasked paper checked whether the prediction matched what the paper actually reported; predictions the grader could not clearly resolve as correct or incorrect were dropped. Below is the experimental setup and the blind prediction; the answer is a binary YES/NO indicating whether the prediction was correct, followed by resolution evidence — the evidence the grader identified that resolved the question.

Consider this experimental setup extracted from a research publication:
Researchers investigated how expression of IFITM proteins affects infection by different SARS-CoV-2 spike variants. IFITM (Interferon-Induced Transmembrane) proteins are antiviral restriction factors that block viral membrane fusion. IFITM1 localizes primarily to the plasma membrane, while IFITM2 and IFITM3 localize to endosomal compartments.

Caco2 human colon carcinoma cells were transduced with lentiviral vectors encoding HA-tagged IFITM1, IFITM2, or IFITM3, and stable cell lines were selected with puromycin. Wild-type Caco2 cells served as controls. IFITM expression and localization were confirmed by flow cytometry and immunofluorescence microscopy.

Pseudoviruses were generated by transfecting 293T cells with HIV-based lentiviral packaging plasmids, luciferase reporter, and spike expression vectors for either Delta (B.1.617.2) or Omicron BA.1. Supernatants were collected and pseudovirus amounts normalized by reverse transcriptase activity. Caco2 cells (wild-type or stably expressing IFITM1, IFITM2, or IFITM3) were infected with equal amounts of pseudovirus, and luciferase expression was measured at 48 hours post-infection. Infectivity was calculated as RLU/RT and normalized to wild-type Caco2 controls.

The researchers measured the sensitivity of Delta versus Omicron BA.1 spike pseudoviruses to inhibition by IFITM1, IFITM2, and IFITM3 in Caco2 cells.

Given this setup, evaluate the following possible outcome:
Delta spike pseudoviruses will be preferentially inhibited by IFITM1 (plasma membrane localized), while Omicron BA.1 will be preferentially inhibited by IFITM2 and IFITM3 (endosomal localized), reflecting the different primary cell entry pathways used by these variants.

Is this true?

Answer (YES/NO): NO